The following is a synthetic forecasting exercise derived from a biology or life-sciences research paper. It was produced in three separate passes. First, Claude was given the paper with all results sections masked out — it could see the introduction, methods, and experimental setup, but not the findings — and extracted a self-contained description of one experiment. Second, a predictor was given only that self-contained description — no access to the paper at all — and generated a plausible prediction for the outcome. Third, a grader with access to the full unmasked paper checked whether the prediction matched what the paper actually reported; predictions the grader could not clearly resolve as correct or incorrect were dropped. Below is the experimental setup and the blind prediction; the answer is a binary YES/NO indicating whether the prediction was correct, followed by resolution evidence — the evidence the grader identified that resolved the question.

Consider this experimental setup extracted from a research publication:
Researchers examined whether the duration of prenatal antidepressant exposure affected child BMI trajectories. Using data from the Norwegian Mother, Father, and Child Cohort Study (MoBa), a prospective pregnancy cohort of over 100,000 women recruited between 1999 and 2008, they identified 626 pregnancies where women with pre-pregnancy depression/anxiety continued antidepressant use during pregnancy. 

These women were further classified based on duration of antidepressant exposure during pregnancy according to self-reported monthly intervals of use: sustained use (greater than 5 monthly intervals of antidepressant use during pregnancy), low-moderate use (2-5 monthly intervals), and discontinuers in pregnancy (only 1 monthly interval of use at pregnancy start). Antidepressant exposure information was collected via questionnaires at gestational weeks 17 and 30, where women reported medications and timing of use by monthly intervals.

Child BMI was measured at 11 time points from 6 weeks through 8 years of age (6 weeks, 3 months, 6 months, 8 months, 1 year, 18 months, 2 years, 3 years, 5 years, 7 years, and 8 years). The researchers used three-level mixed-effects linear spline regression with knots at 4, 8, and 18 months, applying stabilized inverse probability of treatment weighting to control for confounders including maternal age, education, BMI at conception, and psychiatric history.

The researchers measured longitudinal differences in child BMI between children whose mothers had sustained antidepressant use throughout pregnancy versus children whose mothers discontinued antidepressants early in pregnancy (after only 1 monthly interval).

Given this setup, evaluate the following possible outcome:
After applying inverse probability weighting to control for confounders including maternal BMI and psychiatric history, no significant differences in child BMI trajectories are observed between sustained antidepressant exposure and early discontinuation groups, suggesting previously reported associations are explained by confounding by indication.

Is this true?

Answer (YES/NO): YES